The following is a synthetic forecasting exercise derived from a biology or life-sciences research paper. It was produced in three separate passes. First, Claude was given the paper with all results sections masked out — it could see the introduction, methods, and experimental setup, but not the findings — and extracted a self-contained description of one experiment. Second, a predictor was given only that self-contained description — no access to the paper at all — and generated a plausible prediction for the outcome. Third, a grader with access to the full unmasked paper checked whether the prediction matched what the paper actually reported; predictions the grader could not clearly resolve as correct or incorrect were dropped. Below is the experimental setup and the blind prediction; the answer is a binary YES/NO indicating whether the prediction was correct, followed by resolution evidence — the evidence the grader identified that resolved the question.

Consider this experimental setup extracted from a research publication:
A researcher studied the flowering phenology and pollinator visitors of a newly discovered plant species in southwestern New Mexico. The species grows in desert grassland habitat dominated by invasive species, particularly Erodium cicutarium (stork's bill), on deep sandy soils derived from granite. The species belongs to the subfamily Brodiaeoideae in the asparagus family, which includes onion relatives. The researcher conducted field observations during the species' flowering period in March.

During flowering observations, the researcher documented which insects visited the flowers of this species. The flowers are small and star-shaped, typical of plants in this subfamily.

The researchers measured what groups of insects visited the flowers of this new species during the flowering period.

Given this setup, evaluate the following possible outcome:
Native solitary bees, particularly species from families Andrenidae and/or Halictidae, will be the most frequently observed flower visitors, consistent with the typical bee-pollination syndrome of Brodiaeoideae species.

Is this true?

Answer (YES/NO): NO